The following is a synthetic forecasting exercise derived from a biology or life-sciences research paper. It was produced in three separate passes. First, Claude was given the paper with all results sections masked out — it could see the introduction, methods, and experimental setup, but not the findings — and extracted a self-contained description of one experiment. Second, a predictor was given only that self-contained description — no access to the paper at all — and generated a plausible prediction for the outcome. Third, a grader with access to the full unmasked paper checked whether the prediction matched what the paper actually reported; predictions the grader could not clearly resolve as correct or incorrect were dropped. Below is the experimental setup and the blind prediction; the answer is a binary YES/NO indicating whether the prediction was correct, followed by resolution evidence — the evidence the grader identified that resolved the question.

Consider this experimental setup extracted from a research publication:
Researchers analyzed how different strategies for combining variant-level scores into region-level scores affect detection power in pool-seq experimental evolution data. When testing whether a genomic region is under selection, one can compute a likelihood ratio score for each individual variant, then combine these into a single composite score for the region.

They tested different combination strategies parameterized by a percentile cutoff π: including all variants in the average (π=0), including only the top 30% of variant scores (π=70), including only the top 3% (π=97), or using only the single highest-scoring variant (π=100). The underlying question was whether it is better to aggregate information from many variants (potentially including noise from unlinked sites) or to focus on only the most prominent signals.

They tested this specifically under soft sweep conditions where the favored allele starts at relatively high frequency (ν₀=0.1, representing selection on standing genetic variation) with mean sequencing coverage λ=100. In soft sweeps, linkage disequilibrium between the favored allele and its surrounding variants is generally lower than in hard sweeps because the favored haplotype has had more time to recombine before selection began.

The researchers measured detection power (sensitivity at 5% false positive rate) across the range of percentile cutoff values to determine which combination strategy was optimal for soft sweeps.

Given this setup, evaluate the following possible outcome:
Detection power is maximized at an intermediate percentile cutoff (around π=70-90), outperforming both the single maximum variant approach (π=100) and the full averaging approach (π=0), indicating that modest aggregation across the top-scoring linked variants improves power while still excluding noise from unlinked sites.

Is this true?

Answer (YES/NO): NO